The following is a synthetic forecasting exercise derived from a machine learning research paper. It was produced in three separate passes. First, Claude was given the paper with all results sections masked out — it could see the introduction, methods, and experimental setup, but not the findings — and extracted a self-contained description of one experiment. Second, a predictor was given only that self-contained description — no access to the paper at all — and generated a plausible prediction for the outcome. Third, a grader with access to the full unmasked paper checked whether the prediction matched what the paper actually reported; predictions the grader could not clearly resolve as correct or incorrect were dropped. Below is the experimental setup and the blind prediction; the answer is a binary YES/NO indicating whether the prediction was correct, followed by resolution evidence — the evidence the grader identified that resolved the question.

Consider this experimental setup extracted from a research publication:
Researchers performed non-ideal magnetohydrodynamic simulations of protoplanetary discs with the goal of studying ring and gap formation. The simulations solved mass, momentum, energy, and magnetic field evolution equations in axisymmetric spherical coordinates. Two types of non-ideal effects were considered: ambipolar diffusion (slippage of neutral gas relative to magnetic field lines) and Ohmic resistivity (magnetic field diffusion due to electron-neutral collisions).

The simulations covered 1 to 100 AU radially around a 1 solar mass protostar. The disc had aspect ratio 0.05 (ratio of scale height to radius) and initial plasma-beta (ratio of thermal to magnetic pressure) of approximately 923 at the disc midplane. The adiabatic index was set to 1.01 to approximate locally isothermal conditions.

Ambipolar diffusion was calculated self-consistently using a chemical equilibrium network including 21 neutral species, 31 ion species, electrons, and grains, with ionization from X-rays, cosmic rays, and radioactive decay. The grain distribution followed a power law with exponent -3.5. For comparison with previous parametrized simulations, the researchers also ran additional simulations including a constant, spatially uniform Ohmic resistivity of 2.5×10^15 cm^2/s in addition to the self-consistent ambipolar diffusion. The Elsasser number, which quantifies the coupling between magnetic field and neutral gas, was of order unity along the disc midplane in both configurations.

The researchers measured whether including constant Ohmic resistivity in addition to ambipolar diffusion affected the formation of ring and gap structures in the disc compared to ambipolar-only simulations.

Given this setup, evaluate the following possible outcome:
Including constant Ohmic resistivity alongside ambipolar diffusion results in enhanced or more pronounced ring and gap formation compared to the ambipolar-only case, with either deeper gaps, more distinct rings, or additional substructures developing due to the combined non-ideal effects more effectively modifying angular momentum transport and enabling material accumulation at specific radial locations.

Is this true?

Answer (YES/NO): NO